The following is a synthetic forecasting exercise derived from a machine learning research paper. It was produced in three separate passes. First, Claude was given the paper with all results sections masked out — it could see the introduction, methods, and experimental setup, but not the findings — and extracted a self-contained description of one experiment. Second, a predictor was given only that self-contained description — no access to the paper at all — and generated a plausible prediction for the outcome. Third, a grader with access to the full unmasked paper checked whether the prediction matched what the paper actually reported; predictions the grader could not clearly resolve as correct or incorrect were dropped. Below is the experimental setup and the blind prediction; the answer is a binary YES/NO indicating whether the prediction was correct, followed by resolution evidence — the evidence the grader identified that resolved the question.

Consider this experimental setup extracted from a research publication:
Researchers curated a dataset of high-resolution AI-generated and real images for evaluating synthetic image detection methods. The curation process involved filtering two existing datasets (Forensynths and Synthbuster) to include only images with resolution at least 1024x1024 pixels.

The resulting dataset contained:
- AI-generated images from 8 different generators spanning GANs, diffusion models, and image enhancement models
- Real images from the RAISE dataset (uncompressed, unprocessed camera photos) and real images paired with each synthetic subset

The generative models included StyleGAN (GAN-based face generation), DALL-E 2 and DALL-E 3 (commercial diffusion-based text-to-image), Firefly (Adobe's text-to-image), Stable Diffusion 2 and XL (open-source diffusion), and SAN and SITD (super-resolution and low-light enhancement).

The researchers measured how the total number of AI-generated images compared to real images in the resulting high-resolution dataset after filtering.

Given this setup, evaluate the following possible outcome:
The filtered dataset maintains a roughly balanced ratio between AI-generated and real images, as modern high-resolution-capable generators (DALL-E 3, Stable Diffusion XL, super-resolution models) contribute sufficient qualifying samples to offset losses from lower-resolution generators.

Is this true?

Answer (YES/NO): NO